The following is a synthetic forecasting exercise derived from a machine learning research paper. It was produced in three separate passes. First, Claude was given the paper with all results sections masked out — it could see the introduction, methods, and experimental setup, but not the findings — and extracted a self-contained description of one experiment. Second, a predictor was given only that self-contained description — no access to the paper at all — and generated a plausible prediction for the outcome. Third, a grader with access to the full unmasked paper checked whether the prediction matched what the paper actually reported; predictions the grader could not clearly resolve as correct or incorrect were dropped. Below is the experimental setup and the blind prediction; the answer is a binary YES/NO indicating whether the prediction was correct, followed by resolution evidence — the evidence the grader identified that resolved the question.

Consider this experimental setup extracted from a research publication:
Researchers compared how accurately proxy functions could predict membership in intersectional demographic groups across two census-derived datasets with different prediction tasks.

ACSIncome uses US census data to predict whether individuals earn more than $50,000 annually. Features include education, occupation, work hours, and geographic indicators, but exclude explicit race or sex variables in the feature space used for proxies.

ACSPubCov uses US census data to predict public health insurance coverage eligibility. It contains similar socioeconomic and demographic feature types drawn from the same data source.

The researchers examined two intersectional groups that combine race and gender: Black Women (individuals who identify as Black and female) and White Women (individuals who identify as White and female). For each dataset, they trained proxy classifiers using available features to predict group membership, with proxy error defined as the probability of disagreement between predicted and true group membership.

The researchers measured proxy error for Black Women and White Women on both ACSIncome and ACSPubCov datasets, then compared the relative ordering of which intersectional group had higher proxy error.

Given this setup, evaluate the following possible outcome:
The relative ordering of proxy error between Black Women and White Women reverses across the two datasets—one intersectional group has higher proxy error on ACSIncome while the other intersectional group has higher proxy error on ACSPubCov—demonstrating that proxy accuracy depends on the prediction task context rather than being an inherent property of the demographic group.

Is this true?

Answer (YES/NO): NO